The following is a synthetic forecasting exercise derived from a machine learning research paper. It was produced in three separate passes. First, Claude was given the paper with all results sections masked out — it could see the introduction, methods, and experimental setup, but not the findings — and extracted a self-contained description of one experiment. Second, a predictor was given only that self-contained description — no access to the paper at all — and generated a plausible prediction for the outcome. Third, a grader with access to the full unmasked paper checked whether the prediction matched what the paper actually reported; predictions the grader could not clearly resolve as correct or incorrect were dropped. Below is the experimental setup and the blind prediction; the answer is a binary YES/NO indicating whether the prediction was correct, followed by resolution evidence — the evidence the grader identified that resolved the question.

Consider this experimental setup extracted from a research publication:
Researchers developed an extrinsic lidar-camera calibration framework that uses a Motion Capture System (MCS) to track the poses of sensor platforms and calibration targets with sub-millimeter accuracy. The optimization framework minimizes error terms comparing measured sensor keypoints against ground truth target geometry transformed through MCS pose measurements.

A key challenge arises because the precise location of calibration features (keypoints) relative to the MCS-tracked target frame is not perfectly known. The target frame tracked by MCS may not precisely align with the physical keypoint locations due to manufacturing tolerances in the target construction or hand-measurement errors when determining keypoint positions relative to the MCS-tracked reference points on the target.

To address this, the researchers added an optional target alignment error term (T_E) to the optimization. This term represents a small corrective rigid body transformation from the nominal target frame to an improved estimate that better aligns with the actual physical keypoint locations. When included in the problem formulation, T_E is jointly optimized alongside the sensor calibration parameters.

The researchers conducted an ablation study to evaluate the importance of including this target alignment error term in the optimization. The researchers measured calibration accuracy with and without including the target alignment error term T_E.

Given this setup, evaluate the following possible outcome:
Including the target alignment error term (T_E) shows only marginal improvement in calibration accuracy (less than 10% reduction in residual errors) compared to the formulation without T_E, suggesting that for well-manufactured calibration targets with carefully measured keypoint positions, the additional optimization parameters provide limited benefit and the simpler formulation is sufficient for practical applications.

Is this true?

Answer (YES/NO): NO